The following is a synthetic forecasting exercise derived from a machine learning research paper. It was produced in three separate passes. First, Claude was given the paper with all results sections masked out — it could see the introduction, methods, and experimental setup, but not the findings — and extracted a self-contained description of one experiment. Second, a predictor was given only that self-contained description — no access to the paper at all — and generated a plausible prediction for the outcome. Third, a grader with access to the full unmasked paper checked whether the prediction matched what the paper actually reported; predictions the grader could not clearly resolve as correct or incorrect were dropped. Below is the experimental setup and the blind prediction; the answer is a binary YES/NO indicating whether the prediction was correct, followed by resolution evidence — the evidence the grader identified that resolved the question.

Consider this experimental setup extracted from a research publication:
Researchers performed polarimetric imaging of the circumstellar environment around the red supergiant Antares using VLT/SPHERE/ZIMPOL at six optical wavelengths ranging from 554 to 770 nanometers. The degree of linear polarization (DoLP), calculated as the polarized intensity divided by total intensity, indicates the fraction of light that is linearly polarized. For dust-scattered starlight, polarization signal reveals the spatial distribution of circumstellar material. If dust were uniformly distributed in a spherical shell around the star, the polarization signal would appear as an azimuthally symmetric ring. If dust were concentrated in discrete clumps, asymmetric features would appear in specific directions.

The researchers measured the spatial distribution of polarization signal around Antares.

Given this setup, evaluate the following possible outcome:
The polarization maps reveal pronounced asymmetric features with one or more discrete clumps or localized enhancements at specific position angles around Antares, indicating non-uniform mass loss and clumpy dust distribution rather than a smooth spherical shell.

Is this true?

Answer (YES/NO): YES